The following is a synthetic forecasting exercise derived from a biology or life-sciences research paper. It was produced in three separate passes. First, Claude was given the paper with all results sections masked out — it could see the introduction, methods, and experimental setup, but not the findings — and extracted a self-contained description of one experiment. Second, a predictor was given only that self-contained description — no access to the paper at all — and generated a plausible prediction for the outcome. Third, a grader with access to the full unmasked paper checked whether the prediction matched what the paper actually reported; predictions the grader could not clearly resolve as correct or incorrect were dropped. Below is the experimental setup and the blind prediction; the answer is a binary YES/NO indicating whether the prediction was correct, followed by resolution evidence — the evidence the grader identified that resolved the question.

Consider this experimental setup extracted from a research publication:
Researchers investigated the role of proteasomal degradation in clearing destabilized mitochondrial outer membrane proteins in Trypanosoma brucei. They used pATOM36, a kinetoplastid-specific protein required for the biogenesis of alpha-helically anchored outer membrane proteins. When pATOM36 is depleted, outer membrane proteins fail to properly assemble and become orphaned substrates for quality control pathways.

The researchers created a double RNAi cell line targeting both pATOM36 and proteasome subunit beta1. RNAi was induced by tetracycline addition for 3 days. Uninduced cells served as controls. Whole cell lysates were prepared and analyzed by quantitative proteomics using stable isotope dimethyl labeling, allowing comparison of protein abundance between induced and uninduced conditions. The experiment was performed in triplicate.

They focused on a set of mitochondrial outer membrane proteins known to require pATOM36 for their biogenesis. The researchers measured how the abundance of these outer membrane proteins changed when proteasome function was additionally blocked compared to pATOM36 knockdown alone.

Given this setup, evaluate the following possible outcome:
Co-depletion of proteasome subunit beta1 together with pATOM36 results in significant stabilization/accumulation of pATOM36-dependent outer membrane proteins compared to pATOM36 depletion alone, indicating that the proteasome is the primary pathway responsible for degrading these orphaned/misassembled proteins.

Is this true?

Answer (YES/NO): YES